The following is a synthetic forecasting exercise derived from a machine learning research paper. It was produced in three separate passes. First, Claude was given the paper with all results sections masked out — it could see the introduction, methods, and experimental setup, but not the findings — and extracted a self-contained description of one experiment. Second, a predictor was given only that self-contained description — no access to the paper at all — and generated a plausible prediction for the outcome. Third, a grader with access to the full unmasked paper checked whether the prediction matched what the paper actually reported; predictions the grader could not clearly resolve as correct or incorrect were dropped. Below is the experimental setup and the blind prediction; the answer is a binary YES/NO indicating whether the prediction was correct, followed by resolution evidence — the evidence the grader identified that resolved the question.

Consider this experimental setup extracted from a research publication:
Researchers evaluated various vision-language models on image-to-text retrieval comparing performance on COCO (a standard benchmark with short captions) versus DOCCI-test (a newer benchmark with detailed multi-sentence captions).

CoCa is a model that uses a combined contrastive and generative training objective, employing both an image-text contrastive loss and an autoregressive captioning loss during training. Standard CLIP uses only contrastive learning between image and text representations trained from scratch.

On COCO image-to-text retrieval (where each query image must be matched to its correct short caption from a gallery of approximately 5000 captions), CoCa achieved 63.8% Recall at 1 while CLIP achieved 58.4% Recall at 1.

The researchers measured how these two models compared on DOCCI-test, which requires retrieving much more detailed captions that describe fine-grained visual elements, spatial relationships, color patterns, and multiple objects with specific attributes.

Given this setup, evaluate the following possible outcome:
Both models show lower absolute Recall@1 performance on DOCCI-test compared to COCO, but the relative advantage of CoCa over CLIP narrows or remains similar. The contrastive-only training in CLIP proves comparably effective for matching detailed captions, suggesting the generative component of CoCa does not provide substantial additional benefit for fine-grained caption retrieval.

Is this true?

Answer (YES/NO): YES